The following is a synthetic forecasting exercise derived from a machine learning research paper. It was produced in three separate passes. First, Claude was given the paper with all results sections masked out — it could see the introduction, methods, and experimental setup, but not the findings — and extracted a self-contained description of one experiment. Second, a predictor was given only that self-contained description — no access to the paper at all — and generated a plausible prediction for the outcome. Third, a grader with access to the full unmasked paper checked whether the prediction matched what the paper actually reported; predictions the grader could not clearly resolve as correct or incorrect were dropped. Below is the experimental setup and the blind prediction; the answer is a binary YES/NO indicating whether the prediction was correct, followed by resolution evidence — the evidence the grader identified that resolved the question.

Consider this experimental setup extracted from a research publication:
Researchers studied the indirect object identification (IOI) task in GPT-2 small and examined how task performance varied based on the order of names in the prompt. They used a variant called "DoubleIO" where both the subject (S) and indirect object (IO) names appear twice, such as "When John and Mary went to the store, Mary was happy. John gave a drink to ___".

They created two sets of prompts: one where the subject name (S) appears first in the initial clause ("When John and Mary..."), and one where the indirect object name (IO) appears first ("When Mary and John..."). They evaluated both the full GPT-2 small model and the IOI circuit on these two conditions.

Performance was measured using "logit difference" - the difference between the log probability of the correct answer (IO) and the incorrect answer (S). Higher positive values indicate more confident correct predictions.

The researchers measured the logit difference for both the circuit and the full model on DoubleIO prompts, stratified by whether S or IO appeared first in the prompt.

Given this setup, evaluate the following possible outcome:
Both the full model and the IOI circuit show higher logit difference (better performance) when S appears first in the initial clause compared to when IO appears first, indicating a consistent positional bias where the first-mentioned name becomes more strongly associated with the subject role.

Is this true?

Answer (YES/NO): NO